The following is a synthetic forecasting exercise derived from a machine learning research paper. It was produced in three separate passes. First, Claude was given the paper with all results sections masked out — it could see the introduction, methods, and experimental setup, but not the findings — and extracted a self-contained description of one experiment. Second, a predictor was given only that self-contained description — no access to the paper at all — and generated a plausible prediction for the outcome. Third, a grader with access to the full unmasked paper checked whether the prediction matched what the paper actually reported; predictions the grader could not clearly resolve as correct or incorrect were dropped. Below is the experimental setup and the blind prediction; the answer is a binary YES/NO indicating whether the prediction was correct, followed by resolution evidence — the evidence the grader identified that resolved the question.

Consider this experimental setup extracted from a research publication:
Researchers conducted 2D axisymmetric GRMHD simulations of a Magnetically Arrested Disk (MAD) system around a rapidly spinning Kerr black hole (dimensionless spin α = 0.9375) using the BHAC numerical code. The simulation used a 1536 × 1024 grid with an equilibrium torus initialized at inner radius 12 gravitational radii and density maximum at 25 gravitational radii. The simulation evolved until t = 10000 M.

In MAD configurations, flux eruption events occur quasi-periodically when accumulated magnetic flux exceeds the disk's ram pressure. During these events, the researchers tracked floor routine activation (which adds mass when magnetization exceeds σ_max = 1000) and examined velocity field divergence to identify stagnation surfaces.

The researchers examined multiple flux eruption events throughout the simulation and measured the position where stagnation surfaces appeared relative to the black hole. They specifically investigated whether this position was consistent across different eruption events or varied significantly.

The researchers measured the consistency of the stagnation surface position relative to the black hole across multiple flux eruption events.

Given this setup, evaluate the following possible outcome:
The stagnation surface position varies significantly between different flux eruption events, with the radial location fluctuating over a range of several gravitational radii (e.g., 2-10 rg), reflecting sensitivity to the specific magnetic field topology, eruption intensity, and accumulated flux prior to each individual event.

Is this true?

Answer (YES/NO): NO